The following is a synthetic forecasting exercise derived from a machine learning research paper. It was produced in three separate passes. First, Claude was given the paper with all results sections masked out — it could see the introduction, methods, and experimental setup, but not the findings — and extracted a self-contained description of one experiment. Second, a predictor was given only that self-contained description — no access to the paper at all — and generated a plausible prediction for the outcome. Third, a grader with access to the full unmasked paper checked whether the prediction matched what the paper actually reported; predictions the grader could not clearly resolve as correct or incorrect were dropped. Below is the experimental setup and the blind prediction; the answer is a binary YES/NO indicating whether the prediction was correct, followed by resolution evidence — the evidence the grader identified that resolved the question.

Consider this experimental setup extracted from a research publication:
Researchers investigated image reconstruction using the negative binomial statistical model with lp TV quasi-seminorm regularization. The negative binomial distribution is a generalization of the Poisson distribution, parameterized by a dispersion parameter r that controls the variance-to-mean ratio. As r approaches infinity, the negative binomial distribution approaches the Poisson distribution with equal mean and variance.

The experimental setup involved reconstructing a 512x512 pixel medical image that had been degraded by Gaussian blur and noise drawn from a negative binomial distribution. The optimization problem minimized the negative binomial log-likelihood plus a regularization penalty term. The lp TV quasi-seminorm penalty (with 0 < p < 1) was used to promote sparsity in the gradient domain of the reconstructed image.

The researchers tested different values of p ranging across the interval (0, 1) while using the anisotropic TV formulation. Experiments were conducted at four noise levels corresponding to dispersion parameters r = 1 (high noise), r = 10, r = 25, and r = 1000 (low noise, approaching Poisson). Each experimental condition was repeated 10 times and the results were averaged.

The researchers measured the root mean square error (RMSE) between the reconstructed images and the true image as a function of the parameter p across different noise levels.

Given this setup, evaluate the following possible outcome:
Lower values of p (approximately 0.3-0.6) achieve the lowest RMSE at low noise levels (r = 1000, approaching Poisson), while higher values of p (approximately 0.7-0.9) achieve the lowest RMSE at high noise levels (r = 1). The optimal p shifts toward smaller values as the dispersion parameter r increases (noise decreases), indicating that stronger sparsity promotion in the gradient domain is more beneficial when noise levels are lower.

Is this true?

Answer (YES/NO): NO